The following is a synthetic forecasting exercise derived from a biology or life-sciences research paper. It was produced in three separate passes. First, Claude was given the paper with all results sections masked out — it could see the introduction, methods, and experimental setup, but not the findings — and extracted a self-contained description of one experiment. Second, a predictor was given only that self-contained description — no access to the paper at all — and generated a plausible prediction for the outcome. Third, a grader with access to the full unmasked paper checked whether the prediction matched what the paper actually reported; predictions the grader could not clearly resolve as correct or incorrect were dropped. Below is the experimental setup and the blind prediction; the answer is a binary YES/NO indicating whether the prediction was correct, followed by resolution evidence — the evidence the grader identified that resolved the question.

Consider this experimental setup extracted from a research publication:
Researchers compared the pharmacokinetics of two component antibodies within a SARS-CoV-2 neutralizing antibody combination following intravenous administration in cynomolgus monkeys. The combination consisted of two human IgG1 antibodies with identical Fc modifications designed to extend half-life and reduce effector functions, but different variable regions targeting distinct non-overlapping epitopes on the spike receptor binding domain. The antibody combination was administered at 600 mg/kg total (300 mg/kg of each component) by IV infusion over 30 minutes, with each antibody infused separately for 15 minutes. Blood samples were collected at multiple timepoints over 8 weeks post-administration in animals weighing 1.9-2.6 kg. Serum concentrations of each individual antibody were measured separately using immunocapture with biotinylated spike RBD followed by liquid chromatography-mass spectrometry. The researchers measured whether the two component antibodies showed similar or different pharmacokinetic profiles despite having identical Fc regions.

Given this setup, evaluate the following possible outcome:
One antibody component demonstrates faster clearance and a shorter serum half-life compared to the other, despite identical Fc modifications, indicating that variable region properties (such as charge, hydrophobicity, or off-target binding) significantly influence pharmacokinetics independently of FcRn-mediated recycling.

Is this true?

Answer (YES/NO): NO